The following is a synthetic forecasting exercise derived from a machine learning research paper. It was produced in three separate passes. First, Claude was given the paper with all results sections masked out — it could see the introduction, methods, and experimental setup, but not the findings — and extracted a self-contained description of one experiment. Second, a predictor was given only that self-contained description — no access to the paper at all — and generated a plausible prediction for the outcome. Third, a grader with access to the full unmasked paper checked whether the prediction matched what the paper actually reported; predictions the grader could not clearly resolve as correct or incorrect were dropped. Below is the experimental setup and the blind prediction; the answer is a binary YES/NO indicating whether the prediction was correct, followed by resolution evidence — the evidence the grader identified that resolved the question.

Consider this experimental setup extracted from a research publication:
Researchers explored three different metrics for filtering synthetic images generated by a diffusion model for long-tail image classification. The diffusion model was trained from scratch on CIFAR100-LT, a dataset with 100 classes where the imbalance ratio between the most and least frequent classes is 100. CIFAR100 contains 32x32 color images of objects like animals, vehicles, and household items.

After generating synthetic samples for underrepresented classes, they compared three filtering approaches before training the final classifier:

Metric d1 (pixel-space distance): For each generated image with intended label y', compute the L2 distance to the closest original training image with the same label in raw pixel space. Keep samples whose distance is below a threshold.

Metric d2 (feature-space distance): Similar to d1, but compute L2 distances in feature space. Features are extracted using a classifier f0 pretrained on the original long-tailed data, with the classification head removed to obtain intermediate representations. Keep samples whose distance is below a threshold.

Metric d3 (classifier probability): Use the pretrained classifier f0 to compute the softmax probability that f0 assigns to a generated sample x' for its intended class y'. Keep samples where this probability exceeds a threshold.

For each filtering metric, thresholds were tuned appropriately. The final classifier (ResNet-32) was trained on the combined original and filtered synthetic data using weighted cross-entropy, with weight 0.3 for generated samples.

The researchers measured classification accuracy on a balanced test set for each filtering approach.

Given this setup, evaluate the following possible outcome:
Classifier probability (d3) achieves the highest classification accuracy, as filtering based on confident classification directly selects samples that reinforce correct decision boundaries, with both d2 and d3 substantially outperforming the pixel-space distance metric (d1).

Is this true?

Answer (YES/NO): NO